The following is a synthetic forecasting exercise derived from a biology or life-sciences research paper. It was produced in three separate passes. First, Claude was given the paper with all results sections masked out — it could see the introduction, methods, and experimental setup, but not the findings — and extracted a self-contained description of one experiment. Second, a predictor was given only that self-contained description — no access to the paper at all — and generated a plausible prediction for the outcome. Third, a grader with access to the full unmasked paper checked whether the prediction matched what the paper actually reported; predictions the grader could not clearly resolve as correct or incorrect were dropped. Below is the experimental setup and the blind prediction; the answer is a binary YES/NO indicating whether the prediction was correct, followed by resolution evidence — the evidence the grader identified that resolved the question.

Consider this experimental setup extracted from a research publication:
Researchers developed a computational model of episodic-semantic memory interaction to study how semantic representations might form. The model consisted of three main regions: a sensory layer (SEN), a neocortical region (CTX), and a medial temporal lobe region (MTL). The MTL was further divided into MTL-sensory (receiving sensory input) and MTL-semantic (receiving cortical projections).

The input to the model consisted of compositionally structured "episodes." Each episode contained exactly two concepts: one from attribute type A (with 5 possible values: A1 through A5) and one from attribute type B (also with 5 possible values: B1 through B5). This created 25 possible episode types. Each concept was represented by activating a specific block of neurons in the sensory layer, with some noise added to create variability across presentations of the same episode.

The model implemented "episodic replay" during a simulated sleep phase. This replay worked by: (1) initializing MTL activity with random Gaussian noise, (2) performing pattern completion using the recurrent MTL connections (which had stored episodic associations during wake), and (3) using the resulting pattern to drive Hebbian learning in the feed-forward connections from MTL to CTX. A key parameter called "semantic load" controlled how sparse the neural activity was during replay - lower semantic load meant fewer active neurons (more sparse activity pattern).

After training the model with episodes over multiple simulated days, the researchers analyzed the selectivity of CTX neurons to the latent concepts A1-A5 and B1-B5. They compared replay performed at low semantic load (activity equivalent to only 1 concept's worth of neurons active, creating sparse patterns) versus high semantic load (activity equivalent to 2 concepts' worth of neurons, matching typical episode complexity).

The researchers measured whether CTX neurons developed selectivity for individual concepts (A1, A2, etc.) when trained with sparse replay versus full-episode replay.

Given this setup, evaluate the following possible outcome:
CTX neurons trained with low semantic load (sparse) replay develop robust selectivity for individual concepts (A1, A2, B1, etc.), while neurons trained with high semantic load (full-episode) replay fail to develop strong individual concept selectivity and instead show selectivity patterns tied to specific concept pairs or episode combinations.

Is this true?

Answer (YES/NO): YES